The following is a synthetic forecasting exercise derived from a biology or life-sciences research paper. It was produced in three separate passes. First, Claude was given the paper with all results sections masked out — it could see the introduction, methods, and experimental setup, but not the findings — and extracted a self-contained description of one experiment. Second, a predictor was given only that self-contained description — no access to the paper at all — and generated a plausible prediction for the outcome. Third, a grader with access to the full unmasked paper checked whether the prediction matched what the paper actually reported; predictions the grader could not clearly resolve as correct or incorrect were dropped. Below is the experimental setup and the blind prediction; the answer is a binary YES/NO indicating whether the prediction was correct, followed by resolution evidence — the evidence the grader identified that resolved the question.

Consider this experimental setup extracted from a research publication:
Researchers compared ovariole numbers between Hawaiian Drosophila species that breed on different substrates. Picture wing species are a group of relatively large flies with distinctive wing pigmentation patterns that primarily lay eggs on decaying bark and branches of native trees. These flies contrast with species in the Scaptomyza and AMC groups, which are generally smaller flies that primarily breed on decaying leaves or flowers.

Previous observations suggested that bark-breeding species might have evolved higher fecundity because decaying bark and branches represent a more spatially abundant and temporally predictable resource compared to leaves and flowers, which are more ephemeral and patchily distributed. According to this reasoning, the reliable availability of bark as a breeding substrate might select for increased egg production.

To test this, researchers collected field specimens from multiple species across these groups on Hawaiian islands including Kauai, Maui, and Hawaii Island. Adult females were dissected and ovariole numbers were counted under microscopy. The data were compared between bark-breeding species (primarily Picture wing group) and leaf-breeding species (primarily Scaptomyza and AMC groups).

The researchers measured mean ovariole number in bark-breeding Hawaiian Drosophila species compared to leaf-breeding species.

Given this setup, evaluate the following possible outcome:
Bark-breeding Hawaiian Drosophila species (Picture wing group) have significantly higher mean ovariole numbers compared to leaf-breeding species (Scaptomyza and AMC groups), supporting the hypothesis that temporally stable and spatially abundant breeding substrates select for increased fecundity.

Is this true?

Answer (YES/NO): YES